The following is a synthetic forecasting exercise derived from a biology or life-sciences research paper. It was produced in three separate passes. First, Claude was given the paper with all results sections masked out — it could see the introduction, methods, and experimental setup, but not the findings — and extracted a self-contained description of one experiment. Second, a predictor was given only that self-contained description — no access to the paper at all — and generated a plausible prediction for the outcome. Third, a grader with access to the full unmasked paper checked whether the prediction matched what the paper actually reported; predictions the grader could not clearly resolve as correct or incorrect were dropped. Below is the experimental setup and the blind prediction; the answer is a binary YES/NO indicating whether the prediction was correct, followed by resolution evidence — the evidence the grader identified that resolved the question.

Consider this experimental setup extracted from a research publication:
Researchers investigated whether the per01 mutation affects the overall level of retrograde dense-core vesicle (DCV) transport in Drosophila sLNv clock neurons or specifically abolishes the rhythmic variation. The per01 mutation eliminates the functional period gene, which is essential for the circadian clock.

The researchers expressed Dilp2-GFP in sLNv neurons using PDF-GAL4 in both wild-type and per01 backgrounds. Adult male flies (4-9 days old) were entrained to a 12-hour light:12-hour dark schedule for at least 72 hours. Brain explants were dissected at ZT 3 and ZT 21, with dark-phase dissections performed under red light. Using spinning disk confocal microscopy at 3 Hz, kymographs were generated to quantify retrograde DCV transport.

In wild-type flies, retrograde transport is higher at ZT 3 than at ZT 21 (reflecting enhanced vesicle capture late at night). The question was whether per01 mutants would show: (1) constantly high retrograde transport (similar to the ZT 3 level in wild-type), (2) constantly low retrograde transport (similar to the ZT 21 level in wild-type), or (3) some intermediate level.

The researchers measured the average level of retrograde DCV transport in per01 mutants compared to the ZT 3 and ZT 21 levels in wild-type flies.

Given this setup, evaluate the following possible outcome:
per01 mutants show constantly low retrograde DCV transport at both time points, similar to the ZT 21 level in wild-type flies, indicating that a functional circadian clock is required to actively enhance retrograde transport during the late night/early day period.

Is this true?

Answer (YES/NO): NO